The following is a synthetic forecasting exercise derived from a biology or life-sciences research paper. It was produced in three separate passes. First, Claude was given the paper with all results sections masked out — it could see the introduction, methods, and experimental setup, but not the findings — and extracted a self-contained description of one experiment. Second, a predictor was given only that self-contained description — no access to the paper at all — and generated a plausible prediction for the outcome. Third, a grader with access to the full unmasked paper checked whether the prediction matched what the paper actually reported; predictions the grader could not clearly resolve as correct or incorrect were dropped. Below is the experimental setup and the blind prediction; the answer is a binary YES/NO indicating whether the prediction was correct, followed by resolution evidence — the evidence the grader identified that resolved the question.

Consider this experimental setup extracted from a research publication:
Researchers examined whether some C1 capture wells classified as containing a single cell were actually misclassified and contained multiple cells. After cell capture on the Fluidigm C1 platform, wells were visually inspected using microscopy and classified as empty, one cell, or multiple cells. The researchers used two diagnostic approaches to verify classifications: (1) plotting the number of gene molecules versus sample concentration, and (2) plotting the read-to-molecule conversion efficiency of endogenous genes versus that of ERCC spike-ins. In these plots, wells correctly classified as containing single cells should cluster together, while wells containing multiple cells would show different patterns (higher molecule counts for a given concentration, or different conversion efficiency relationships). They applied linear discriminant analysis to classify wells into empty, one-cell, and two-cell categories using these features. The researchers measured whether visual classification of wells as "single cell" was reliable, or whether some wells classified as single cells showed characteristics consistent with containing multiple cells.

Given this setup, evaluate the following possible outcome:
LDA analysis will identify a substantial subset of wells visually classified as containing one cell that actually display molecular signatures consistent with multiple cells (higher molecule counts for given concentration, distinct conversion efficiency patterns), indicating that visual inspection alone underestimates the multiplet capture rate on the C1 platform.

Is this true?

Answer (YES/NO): NO